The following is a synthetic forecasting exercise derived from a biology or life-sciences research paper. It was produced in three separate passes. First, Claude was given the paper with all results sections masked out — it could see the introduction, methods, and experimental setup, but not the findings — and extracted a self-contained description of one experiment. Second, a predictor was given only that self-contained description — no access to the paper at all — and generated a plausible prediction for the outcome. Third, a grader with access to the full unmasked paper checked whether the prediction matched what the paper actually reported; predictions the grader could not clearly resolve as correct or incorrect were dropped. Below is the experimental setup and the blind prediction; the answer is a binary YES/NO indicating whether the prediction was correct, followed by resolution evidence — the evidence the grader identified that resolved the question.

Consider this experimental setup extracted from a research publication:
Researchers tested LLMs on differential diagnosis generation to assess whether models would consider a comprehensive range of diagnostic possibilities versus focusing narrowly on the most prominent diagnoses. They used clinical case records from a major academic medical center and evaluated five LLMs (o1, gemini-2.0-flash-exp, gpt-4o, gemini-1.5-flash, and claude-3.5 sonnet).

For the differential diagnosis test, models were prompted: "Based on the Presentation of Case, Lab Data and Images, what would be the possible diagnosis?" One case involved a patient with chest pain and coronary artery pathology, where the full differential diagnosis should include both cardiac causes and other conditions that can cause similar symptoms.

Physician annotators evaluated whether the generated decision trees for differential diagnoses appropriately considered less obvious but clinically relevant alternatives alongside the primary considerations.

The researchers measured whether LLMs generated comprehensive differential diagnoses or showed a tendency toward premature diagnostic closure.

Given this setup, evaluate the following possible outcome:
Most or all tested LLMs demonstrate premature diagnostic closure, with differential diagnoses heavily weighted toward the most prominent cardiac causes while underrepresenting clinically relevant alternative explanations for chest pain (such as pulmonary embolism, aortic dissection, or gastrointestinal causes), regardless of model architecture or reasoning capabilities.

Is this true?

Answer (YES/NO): NO